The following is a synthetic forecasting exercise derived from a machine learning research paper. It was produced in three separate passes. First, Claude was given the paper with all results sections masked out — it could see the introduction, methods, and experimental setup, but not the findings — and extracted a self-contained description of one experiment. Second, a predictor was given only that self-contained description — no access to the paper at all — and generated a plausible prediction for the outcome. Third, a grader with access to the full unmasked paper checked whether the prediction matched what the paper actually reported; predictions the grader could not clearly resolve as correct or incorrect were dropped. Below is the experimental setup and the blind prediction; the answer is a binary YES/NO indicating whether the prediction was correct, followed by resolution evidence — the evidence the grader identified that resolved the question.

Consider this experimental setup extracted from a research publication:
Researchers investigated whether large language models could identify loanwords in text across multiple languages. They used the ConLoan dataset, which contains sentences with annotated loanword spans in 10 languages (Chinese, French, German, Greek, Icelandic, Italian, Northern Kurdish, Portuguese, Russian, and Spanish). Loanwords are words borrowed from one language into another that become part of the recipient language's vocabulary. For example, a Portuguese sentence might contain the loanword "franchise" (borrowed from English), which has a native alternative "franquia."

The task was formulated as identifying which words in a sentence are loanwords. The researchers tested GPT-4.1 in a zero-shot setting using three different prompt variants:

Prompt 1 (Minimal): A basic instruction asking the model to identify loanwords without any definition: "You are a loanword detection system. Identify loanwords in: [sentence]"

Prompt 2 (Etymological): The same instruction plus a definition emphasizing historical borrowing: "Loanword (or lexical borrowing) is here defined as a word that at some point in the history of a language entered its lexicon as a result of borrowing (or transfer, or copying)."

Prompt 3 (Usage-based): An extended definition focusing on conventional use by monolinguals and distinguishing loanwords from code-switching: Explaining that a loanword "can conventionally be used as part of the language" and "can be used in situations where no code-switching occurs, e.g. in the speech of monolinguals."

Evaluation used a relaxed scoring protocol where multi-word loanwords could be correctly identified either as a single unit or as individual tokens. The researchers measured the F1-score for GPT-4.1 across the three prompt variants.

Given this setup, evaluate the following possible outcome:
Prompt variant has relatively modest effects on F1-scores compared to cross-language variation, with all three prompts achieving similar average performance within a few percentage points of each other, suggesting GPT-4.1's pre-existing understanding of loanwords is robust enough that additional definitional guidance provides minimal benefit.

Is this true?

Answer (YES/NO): NO